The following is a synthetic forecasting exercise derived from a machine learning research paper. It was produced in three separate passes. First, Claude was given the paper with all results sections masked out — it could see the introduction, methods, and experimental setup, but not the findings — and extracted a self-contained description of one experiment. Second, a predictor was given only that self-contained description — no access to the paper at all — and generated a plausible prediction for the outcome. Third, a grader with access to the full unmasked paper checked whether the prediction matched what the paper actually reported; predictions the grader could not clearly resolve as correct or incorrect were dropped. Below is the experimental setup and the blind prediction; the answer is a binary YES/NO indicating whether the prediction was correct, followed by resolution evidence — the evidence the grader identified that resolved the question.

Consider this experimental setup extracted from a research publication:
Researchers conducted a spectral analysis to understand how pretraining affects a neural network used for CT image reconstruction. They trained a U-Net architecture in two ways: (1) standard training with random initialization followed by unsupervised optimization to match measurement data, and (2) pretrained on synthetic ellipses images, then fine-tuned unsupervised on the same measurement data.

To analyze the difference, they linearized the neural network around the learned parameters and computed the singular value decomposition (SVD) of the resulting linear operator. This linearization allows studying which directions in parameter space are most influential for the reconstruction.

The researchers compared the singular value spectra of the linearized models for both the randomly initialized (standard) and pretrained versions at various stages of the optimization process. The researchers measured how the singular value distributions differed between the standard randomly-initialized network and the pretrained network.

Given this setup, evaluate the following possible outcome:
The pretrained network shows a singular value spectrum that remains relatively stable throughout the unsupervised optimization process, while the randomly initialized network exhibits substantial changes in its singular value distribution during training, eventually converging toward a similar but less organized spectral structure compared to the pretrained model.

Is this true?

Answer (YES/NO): NO